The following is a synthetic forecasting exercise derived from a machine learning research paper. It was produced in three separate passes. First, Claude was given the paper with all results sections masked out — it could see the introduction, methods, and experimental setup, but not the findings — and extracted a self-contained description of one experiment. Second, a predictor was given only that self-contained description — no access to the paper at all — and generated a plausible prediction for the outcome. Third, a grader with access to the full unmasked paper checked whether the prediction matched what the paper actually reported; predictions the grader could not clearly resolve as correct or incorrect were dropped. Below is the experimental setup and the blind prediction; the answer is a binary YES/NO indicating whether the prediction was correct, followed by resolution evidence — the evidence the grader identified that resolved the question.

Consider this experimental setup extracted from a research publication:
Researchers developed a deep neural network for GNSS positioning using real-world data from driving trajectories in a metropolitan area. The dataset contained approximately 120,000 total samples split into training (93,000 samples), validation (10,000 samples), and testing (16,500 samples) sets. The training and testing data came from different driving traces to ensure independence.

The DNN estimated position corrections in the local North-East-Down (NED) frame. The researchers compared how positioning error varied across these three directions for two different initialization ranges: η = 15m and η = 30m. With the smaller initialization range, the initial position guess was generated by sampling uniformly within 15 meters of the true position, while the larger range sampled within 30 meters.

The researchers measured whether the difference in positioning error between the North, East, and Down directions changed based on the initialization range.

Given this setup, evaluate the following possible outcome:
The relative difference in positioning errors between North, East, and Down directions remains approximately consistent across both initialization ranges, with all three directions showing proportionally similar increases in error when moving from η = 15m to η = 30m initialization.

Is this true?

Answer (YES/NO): NO